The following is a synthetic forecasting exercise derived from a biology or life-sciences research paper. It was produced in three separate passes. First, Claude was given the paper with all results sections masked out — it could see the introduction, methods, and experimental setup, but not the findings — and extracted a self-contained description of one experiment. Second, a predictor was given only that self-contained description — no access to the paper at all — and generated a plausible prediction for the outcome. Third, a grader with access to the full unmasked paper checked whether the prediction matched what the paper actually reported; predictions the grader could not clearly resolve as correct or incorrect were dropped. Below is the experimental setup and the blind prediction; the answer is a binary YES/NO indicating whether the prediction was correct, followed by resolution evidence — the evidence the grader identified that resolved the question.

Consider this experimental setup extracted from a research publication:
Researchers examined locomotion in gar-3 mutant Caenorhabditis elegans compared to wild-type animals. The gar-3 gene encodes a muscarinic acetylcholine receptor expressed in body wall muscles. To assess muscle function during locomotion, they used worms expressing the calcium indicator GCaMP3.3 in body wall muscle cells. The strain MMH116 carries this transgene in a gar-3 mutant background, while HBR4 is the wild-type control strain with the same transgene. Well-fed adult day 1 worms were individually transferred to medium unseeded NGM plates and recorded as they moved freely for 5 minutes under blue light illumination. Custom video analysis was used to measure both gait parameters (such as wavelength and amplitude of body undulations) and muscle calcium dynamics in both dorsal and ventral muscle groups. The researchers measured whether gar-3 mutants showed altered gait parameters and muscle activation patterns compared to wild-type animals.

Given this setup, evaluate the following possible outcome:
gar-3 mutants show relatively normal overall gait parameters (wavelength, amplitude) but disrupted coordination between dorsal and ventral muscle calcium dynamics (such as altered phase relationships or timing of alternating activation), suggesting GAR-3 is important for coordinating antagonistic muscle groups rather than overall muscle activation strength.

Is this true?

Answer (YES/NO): NO